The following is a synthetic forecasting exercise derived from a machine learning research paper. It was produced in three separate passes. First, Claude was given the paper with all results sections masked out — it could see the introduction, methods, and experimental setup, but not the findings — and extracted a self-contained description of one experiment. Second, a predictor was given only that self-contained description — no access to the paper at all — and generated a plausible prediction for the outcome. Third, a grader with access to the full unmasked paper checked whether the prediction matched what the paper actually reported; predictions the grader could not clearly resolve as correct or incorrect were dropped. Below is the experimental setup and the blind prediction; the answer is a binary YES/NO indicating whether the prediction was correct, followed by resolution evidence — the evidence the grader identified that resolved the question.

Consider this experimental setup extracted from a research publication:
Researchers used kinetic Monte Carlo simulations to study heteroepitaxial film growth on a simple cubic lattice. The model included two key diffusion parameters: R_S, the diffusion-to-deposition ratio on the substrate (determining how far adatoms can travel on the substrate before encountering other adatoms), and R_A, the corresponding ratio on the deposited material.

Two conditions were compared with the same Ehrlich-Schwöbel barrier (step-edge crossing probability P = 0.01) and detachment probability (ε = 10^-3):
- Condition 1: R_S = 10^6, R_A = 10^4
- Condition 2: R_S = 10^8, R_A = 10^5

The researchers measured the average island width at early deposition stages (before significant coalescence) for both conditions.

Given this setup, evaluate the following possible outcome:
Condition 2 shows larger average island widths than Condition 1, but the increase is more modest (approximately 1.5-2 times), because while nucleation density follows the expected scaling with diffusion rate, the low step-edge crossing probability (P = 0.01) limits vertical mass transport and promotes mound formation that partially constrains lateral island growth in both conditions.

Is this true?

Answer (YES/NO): NO